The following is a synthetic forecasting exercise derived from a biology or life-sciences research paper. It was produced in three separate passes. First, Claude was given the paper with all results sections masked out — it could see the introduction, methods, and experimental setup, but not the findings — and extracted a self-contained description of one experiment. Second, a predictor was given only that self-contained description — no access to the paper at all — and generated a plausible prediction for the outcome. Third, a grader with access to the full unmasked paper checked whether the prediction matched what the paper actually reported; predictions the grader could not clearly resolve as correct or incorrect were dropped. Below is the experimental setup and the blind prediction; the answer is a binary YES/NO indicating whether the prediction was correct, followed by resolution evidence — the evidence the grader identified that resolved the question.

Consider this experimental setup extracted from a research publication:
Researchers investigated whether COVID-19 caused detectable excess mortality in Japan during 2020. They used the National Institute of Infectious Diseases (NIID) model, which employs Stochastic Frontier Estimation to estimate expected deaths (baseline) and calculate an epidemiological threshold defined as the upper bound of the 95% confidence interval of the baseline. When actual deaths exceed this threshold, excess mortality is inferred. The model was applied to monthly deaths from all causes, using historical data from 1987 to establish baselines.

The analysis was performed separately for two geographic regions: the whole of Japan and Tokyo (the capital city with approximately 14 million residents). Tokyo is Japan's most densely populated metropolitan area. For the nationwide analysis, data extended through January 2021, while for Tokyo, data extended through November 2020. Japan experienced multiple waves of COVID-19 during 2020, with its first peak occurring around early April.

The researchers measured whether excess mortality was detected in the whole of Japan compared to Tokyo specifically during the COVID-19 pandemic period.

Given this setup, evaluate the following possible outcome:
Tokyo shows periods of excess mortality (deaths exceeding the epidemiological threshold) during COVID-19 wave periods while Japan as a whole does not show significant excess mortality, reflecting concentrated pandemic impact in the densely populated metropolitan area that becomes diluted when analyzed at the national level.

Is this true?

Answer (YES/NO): YES